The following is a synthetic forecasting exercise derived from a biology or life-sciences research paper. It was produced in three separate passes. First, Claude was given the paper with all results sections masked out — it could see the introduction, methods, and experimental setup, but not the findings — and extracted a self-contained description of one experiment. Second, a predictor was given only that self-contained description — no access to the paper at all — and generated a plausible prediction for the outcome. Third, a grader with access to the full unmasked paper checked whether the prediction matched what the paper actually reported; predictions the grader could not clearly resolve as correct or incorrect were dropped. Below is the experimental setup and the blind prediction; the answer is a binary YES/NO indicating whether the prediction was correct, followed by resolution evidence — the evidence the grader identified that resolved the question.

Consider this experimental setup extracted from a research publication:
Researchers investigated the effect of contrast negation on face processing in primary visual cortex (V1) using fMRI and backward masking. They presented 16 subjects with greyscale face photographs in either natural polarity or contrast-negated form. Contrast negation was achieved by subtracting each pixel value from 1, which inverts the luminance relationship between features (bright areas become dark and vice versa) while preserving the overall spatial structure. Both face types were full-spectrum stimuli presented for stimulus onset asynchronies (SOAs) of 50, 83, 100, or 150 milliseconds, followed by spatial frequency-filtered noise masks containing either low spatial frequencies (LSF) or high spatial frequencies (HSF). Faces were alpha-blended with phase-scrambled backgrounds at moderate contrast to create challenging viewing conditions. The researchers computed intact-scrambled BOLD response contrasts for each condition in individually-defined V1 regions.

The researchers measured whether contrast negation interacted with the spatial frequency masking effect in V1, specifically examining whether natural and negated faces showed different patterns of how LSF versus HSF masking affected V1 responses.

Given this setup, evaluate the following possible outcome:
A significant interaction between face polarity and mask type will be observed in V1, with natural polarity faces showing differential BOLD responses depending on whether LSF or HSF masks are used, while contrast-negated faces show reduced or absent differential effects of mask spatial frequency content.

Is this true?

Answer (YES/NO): NO